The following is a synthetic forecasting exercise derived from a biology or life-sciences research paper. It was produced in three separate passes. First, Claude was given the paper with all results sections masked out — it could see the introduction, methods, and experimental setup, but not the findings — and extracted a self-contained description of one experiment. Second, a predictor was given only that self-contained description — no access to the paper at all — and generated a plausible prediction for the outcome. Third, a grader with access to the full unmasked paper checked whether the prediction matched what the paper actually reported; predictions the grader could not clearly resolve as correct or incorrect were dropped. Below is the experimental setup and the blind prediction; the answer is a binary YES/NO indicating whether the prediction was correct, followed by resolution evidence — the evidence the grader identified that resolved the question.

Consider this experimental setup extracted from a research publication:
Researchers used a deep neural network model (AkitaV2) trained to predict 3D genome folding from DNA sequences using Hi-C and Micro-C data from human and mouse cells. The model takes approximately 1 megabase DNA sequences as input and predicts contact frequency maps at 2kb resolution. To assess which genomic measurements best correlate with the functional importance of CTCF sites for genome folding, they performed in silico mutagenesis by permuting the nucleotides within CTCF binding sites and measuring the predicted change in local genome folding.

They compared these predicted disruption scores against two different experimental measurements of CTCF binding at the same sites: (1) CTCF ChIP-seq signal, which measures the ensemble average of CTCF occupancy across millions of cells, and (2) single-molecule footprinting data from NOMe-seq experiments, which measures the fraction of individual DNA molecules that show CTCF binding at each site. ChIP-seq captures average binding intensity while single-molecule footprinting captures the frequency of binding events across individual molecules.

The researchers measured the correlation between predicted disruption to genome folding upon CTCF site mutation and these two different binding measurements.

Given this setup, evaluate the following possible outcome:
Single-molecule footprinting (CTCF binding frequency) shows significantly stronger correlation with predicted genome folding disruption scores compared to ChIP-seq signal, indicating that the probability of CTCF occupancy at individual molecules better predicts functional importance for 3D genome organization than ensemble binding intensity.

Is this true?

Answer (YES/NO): YES